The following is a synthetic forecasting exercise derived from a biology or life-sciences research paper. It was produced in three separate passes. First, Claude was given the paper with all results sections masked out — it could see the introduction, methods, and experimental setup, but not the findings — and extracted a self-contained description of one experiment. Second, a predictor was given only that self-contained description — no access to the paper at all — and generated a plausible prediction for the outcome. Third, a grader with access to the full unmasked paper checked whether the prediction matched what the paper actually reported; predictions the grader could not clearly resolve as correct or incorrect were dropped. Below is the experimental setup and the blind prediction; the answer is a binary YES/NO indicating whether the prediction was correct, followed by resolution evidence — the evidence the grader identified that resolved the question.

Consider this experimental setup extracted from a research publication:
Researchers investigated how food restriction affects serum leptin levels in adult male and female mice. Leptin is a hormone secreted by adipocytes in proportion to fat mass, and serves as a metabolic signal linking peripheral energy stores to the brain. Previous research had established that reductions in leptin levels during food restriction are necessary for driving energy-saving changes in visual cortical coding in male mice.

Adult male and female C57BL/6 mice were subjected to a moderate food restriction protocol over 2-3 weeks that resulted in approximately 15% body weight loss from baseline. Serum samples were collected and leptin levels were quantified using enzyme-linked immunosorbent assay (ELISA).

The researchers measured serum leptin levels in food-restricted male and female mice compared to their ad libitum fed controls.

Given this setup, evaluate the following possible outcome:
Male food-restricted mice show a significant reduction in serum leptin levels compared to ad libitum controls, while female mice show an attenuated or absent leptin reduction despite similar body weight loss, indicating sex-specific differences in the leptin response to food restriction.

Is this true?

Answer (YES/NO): YES